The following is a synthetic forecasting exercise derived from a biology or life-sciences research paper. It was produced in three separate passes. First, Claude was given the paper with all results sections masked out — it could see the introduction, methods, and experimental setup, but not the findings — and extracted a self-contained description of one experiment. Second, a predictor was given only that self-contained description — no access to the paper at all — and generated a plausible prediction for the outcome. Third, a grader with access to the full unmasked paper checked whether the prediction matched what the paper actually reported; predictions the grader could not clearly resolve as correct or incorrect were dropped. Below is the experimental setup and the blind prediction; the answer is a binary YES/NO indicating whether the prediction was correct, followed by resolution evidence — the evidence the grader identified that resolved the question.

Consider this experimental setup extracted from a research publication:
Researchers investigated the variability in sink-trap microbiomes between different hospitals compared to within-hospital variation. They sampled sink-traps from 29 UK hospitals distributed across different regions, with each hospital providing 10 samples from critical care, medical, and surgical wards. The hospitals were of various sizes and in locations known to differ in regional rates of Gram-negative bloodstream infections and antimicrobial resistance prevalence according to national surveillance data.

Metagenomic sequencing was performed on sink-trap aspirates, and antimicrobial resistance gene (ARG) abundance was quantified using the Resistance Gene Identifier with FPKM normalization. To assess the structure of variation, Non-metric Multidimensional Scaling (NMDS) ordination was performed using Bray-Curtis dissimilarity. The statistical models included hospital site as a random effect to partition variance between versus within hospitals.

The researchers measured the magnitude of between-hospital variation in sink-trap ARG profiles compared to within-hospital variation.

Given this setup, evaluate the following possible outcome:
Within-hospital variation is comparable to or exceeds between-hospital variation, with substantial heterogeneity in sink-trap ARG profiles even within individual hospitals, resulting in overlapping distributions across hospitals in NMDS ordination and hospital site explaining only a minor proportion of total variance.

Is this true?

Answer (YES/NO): YES